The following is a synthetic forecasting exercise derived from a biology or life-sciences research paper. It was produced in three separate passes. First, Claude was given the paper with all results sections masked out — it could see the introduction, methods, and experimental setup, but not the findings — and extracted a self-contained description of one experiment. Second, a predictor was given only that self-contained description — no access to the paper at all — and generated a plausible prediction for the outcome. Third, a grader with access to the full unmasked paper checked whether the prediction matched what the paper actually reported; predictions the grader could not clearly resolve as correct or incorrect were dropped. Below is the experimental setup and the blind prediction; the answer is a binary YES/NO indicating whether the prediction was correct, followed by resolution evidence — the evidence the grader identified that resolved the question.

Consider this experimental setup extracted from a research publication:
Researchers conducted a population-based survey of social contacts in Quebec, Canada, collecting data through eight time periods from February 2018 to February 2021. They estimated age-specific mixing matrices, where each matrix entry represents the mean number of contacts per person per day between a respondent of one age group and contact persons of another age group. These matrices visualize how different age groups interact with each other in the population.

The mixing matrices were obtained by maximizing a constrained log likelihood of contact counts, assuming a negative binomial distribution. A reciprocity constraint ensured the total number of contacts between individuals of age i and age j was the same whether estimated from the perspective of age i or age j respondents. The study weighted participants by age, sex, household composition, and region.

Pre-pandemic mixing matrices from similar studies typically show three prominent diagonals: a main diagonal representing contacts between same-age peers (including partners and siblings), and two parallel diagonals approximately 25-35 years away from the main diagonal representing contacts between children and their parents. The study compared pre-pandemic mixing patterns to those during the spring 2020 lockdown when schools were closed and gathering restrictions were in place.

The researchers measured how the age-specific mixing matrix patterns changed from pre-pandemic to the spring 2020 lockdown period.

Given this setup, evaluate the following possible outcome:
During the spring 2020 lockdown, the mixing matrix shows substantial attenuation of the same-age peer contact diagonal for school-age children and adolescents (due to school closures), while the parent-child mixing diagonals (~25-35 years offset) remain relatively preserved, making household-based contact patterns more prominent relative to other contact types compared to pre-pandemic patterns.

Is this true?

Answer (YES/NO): YES